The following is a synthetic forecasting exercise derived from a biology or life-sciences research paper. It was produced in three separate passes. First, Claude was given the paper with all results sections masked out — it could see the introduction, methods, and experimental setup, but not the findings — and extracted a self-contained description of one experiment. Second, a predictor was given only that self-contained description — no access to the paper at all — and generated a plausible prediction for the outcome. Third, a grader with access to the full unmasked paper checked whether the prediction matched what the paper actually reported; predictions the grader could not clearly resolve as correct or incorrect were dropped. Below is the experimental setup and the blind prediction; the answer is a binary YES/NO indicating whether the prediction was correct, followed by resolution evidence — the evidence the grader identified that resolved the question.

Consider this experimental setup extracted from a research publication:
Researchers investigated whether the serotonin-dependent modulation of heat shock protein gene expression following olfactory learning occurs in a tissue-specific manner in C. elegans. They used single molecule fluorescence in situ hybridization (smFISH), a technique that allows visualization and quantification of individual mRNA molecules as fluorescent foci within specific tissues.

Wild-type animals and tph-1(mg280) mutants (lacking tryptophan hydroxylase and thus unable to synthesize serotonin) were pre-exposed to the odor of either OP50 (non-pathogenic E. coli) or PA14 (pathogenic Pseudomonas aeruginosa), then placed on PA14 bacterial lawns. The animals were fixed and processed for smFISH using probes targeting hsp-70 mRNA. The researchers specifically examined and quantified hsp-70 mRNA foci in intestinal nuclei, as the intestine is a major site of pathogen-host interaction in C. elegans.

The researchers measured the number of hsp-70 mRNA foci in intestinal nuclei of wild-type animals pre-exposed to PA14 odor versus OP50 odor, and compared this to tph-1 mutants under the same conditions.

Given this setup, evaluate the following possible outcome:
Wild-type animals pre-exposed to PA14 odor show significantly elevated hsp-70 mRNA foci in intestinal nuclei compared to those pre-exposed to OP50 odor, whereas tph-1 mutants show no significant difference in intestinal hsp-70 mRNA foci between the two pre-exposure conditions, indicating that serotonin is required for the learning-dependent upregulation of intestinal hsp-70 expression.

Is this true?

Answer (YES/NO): YES